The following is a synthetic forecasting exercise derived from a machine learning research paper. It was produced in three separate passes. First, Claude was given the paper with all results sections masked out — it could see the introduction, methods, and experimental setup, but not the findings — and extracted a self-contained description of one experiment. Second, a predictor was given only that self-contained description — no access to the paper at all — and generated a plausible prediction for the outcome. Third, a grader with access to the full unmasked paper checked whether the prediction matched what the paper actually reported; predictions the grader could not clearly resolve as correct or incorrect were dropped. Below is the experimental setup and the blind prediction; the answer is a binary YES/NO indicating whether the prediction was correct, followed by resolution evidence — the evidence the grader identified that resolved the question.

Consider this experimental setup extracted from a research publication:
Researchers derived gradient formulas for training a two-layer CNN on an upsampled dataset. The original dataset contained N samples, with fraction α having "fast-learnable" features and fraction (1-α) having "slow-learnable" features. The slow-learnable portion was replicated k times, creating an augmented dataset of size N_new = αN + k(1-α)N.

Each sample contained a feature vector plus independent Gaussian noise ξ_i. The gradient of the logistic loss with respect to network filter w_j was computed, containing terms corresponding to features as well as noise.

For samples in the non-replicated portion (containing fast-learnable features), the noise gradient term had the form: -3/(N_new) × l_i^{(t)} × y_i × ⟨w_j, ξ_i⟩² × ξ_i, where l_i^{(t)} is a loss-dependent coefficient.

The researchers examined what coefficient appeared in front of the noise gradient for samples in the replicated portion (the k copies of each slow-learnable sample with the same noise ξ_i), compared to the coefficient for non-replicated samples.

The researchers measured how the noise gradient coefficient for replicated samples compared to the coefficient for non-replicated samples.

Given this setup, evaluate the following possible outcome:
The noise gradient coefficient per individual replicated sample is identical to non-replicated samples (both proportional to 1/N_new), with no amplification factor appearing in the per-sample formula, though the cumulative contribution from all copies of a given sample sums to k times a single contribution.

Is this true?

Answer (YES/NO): NO